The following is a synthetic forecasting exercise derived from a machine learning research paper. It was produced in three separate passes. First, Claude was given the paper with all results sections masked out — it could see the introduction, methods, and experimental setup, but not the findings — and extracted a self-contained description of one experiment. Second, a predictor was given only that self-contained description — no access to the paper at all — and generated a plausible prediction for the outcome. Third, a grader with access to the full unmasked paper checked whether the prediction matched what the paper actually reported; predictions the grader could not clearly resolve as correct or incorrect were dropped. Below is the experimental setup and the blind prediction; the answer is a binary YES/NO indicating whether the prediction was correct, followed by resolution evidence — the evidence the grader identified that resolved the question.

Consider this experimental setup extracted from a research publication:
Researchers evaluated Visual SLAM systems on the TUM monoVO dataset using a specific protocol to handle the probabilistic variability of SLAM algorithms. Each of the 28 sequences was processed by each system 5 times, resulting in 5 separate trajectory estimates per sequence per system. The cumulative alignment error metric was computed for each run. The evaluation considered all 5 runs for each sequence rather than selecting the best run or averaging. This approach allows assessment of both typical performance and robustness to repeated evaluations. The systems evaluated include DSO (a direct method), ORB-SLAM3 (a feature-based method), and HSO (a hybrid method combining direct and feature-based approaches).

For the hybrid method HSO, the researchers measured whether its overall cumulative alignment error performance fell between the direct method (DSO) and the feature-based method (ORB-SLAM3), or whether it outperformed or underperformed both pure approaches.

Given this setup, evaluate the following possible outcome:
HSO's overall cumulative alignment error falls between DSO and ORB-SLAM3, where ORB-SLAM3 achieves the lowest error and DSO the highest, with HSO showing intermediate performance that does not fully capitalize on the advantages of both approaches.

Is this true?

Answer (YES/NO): NO